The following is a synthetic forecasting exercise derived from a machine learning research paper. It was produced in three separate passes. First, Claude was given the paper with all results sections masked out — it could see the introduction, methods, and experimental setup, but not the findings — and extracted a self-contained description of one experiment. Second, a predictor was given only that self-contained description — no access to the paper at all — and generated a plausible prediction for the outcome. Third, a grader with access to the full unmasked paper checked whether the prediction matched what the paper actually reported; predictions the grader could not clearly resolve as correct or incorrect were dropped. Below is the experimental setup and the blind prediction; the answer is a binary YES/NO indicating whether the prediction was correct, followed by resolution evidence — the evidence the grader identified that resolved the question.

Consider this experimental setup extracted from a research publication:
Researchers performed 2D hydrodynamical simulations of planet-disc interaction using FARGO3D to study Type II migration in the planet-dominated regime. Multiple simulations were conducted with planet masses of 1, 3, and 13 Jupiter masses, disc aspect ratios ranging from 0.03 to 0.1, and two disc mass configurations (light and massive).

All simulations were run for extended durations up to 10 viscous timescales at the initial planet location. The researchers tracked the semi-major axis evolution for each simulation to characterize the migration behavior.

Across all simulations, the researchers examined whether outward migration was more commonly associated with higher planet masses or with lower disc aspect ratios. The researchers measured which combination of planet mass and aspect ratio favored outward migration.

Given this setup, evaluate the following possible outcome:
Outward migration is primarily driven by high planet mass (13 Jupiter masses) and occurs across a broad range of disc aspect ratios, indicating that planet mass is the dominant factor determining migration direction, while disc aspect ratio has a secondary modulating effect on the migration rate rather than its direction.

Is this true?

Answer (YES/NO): NO